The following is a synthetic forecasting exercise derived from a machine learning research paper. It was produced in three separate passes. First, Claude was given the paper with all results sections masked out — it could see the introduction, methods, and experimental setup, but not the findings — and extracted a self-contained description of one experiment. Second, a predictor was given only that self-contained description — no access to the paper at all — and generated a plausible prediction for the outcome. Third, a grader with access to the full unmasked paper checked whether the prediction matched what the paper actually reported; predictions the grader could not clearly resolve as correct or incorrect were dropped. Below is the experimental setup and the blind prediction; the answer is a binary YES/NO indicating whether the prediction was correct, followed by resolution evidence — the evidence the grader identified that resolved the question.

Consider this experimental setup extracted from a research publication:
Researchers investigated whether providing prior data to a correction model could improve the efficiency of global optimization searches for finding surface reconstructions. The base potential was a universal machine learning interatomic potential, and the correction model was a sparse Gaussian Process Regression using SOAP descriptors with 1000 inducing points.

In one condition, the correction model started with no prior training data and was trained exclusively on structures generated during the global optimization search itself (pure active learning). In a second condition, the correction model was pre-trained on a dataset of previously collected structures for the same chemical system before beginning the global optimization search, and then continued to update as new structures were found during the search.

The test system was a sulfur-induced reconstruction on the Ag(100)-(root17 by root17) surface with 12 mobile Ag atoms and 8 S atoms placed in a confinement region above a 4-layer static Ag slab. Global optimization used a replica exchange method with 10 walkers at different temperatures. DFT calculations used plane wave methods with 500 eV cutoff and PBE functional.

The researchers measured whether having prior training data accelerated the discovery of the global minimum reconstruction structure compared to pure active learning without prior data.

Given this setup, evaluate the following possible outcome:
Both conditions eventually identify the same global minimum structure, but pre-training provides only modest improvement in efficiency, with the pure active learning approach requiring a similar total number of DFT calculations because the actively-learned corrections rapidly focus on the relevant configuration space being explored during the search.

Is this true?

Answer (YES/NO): NO